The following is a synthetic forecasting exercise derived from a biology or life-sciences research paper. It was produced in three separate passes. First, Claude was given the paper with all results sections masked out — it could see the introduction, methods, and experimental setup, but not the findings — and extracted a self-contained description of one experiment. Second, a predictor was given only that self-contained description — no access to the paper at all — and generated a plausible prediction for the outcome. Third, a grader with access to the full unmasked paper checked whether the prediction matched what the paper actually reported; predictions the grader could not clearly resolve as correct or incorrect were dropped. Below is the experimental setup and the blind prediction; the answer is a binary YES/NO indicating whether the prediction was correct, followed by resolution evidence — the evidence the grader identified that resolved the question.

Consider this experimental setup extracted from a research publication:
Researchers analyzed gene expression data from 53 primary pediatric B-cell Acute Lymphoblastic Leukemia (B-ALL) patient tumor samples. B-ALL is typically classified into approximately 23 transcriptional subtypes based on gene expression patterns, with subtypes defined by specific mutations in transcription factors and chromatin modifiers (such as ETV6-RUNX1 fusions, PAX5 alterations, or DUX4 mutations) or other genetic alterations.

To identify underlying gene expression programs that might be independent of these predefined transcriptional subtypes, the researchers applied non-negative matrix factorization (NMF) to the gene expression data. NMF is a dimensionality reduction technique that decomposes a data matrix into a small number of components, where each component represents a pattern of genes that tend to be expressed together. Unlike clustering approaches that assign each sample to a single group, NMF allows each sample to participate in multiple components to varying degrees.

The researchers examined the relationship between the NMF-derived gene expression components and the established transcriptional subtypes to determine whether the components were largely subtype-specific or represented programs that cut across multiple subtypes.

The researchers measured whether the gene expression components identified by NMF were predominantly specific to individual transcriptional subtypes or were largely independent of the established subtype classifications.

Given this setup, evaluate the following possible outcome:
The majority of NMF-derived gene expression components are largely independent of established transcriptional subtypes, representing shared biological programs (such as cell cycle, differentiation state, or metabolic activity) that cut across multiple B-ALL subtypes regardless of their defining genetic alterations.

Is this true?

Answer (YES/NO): YES